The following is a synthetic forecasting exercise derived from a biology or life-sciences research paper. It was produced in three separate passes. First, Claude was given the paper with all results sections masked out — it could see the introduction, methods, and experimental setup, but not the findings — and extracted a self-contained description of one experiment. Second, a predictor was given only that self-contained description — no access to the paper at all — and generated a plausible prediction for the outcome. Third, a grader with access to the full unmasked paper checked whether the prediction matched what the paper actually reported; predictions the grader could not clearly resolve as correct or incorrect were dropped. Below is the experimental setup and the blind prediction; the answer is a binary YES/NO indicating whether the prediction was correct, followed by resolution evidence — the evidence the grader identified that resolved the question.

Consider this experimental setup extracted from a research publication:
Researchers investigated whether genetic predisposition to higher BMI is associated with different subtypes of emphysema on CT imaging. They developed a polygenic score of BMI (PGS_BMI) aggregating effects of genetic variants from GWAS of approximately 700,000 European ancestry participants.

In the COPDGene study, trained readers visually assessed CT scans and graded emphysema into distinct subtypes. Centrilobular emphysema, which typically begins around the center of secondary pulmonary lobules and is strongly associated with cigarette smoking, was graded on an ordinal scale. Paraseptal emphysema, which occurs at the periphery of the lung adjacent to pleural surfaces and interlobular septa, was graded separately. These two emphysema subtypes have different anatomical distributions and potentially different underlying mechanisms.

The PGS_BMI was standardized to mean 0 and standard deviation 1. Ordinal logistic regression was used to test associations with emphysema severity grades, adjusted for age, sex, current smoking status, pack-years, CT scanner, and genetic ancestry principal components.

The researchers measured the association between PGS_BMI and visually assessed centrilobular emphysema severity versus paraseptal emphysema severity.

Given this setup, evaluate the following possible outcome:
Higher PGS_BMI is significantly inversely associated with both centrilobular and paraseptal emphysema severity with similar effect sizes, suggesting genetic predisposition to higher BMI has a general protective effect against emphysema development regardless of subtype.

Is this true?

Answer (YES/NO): YES